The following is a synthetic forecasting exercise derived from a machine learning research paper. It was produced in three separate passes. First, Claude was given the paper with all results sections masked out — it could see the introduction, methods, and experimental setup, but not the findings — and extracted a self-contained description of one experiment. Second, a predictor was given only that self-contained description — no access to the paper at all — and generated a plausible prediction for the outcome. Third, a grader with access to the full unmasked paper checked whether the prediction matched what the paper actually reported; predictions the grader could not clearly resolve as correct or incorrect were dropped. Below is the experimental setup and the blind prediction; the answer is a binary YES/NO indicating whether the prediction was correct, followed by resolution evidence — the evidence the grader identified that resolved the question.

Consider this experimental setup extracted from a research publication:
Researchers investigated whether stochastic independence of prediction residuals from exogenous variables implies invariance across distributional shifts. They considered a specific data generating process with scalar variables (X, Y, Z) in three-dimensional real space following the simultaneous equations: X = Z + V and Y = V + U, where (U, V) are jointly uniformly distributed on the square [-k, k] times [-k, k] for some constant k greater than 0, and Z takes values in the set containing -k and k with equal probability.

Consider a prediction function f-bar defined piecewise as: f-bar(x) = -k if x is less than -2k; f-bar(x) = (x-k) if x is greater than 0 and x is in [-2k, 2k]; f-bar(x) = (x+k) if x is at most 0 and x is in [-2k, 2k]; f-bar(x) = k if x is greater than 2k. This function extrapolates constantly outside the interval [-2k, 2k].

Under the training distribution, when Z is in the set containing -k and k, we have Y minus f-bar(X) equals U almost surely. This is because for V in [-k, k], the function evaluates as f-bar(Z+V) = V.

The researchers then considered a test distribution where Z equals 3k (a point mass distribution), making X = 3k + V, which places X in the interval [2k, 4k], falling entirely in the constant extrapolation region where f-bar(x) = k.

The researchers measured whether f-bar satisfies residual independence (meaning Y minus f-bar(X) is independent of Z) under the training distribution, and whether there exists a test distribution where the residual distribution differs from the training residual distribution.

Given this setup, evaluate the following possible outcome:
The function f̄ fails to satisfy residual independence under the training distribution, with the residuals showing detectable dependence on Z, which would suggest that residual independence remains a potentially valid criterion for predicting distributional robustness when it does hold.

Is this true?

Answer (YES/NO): NO